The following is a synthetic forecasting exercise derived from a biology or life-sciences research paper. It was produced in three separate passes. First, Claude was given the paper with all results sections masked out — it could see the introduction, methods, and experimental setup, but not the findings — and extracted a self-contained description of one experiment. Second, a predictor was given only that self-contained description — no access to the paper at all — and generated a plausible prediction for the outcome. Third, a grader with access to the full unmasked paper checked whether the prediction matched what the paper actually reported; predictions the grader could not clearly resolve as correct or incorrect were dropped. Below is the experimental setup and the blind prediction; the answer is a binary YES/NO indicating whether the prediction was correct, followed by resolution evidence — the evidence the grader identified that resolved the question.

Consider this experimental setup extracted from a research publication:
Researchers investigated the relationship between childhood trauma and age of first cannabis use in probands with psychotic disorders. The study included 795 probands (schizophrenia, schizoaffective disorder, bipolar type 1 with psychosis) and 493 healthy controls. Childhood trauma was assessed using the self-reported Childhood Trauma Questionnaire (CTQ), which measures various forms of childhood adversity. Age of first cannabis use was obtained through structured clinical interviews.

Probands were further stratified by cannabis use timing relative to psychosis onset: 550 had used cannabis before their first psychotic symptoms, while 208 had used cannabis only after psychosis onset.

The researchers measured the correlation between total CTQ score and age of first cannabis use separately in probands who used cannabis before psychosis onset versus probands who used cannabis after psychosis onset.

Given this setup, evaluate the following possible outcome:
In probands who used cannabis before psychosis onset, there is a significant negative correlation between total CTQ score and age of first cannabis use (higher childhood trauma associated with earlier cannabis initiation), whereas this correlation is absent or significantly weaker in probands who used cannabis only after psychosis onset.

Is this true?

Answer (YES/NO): YES